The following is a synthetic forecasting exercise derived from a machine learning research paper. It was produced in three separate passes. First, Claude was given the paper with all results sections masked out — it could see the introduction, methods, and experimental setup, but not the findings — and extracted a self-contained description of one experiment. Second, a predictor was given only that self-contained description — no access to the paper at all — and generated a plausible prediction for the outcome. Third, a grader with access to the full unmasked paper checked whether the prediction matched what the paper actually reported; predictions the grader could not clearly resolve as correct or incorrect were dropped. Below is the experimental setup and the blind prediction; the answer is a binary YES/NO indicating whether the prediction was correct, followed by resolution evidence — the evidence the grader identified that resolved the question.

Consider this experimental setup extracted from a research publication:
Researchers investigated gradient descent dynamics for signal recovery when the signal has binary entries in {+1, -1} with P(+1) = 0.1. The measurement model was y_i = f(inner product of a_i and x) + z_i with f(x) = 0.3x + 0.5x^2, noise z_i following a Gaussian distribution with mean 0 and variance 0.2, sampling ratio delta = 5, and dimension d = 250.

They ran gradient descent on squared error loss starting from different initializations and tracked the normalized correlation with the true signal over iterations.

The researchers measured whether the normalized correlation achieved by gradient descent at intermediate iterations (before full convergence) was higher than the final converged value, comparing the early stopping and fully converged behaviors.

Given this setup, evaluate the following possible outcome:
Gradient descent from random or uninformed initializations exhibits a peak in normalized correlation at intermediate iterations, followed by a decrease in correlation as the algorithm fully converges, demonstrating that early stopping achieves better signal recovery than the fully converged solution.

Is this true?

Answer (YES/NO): NO